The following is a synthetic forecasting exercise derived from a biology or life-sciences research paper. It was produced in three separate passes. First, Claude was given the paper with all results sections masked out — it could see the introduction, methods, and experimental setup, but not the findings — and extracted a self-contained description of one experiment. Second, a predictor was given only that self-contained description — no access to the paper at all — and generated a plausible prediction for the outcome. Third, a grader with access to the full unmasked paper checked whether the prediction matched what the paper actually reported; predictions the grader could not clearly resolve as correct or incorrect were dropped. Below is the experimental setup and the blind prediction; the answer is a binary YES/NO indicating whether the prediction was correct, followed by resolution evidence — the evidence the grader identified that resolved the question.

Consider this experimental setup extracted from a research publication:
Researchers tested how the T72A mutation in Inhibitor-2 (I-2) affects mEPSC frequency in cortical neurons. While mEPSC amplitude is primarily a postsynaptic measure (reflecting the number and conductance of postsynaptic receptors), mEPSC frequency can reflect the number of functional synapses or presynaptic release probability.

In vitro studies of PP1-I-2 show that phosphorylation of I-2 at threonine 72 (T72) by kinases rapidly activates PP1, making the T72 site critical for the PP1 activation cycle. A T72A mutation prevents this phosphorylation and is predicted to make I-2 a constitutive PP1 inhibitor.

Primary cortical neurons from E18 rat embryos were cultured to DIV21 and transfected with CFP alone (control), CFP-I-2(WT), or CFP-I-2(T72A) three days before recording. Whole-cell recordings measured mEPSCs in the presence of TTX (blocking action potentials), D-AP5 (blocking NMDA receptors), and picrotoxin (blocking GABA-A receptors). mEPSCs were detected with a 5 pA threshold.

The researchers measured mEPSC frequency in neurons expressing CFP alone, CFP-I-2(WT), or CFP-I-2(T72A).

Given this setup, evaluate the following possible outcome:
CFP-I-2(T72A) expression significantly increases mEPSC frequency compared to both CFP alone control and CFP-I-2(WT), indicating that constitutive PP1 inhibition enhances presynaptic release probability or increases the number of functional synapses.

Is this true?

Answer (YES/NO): NO